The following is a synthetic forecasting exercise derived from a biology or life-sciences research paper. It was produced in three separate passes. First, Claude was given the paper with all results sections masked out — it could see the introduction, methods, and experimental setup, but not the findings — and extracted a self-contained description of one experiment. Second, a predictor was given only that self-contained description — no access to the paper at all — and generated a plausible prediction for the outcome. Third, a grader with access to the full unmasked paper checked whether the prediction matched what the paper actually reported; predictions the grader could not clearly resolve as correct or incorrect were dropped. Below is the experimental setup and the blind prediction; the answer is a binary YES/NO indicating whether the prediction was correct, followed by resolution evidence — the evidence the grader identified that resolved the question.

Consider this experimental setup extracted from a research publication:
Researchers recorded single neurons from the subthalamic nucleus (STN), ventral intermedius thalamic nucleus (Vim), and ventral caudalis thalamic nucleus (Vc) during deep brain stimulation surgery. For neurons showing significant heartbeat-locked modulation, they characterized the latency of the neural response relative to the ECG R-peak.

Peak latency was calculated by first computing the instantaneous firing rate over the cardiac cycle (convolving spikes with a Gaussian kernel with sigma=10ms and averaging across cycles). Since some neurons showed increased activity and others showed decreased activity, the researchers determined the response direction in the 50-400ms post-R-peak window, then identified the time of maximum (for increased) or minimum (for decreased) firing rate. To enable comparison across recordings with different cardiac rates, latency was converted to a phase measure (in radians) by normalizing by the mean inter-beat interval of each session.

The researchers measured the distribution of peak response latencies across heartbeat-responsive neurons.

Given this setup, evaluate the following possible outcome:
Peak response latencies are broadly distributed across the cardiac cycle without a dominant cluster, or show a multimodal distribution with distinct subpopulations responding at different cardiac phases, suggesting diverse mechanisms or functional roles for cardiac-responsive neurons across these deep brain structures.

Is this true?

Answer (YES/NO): NO